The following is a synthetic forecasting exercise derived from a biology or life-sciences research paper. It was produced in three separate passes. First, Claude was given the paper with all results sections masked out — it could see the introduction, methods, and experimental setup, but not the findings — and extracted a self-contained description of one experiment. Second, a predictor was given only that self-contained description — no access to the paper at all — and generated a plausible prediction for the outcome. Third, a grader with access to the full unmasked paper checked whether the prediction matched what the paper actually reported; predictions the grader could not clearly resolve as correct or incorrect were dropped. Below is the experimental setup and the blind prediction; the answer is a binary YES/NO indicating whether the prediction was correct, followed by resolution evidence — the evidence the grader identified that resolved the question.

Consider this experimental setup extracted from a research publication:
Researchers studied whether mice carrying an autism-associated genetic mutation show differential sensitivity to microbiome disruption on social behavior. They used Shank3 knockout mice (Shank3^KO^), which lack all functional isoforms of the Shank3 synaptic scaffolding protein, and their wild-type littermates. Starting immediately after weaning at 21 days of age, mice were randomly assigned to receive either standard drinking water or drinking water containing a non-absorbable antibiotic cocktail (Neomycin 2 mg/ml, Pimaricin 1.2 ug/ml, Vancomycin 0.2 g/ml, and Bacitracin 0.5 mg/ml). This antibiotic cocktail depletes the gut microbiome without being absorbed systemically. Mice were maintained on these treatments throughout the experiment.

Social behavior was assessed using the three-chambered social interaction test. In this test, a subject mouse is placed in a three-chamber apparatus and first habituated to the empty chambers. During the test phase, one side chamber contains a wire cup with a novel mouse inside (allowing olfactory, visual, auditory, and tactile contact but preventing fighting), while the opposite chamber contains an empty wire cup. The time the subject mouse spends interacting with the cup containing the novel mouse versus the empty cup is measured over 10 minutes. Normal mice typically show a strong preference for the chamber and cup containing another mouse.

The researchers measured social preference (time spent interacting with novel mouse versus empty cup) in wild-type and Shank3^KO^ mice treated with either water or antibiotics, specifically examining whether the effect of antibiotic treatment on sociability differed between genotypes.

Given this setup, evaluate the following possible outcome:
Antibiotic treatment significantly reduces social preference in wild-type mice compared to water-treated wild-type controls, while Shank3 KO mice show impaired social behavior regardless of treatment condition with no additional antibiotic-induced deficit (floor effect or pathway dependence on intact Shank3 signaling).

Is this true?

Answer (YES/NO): NO